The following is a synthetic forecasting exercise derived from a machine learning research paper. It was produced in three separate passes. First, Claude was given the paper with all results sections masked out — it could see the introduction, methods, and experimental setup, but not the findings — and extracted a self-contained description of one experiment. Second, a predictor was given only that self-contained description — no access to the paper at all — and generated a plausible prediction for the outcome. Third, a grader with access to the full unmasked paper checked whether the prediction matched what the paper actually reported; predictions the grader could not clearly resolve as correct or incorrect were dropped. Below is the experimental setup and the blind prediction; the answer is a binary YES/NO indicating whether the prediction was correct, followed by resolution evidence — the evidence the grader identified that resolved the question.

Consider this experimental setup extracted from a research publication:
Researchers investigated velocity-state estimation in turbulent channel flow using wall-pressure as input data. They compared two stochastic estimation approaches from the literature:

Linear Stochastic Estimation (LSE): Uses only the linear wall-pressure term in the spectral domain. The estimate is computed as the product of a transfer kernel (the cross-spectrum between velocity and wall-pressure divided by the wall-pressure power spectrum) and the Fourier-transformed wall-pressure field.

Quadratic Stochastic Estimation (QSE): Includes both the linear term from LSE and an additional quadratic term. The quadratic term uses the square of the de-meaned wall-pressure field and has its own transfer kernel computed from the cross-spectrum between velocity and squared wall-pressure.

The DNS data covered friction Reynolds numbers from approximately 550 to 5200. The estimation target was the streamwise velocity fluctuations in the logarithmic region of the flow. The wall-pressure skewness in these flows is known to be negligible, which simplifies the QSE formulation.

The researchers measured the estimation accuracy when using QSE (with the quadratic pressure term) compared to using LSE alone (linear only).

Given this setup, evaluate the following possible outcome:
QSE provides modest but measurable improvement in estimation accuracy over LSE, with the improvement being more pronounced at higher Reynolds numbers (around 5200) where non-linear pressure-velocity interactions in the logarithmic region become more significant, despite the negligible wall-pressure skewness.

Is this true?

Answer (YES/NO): NO